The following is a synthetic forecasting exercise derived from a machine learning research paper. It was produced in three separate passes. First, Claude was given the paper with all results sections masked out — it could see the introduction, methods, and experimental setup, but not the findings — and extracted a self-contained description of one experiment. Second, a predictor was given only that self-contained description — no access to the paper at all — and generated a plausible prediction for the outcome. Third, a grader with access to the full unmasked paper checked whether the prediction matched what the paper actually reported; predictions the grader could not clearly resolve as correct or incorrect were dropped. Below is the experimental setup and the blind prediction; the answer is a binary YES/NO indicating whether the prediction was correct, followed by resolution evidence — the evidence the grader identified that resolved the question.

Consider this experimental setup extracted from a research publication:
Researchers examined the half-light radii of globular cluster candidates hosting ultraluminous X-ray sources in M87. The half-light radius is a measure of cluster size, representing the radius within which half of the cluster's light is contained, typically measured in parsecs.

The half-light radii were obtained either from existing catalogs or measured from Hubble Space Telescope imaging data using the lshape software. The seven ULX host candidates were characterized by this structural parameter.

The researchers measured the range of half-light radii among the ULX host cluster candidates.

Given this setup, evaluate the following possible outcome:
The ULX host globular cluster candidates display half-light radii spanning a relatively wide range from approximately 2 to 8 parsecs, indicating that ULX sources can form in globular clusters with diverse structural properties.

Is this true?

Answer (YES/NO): NO